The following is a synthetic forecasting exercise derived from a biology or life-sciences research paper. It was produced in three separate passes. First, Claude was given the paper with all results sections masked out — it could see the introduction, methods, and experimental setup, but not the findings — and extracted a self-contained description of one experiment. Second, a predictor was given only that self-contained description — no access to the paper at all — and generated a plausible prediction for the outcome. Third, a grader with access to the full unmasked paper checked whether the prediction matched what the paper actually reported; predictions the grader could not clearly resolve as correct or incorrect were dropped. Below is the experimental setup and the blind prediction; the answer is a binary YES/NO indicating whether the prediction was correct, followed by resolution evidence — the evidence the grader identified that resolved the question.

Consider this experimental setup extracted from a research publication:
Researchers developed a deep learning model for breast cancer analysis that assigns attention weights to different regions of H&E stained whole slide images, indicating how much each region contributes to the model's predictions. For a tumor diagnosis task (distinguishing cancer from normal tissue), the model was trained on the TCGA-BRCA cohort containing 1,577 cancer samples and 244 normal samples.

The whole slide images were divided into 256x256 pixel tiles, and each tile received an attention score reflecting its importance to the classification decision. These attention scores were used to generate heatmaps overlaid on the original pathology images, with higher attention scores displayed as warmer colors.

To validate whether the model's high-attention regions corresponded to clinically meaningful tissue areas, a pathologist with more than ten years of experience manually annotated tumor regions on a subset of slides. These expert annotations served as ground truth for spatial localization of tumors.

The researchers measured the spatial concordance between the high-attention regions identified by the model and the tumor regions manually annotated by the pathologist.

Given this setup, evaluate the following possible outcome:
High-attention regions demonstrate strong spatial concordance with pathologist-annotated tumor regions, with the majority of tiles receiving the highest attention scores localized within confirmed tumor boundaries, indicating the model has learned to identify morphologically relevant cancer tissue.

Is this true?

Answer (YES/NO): YES